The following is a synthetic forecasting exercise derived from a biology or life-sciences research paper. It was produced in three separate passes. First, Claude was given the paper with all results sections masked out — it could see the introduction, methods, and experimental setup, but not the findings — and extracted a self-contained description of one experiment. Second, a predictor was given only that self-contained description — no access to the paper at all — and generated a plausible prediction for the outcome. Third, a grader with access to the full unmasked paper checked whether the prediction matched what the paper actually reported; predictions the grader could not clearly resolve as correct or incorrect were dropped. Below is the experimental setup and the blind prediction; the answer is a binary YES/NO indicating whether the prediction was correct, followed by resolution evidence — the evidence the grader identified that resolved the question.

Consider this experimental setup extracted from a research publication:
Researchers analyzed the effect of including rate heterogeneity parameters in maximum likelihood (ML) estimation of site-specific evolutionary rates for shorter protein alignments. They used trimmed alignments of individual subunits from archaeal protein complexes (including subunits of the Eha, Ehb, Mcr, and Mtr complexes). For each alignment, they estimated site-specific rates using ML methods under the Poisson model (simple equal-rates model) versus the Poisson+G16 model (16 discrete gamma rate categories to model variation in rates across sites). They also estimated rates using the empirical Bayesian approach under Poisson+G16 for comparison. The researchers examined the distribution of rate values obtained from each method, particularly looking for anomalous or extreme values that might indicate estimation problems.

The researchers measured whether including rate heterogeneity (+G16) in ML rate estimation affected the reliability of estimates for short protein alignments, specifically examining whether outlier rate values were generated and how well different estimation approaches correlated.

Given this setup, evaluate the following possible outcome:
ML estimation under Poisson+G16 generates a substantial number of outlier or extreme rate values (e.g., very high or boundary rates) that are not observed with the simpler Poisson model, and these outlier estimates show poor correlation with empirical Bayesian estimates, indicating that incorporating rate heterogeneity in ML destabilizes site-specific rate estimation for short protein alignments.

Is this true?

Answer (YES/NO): NO